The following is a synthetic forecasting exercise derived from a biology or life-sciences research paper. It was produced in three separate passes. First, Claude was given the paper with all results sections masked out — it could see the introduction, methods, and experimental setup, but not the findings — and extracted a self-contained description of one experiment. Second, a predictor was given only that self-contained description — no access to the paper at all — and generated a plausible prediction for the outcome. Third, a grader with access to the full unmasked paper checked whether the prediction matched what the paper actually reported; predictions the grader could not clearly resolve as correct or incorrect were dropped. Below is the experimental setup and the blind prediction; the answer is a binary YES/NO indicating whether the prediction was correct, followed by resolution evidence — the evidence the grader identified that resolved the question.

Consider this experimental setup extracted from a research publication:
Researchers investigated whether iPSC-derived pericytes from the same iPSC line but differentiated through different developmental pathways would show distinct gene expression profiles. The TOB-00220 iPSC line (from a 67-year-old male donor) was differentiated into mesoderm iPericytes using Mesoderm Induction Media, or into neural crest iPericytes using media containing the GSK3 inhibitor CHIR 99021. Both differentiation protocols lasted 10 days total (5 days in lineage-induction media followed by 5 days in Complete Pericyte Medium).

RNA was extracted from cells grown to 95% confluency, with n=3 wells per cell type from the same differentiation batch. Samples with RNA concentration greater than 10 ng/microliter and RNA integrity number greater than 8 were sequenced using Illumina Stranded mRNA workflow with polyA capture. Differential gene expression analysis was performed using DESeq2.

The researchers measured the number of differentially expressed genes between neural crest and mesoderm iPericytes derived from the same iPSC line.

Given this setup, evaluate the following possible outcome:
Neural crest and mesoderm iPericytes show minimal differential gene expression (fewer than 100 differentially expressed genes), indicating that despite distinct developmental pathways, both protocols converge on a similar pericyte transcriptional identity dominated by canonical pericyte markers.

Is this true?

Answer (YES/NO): NO